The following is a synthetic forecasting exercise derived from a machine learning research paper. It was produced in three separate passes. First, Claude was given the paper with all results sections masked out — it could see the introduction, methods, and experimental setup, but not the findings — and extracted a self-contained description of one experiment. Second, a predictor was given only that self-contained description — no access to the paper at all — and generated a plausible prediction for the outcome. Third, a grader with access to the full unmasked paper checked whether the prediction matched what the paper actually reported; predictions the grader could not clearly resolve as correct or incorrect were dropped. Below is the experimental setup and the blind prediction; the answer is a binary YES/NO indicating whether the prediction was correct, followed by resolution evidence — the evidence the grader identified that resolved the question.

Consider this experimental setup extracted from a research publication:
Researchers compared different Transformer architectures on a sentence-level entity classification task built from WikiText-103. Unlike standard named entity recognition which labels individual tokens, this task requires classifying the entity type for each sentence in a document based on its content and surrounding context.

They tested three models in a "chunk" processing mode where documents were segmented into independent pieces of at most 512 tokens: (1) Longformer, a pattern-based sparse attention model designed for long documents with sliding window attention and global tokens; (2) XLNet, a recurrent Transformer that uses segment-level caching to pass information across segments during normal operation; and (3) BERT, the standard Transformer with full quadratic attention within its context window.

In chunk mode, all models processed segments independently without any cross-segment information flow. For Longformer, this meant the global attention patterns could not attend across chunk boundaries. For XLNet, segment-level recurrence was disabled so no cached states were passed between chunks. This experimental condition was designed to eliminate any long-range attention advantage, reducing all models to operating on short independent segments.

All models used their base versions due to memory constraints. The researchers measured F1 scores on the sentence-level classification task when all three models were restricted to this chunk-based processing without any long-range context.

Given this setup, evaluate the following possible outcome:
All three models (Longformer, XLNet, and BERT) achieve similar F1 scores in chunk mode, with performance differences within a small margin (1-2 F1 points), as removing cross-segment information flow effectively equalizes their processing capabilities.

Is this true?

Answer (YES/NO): NO